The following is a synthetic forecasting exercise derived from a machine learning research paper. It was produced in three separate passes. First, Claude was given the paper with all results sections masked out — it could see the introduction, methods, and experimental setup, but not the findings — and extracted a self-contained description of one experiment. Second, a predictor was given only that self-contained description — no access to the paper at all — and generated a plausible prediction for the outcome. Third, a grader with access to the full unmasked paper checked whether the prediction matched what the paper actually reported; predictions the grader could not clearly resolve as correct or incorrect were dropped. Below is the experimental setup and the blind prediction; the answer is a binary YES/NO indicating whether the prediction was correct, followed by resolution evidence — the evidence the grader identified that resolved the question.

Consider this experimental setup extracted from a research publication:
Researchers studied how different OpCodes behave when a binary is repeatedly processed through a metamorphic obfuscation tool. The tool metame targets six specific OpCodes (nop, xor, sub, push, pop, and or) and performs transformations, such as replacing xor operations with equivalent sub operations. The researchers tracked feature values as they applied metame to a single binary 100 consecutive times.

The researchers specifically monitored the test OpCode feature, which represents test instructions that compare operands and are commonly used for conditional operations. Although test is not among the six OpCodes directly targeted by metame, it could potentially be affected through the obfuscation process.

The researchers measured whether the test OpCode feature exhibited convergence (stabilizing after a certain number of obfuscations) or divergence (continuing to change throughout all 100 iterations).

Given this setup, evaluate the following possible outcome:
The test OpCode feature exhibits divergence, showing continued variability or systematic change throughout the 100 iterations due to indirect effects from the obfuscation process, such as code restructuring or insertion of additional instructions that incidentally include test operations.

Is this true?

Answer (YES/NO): YES